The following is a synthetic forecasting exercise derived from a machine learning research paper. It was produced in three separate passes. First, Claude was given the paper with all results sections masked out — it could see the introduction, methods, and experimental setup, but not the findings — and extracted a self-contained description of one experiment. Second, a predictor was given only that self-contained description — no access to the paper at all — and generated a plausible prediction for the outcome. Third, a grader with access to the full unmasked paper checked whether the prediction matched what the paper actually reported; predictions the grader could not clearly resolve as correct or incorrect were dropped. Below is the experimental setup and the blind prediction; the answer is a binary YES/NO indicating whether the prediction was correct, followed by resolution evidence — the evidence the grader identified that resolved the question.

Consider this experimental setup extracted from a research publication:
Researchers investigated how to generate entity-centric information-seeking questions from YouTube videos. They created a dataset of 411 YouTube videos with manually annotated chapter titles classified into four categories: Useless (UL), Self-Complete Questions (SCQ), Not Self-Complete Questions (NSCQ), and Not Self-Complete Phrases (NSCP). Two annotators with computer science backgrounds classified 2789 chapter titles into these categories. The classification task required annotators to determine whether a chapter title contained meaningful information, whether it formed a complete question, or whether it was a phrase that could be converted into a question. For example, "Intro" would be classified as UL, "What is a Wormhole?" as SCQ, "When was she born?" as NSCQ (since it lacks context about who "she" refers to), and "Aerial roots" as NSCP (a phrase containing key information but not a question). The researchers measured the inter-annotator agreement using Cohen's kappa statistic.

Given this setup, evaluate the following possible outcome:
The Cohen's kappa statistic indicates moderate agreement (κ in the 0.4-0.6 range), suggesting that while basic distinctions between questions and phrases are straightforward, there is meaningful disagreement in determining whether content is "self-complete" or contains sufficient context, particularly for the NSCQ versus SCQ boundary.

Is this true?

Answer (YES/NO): NO